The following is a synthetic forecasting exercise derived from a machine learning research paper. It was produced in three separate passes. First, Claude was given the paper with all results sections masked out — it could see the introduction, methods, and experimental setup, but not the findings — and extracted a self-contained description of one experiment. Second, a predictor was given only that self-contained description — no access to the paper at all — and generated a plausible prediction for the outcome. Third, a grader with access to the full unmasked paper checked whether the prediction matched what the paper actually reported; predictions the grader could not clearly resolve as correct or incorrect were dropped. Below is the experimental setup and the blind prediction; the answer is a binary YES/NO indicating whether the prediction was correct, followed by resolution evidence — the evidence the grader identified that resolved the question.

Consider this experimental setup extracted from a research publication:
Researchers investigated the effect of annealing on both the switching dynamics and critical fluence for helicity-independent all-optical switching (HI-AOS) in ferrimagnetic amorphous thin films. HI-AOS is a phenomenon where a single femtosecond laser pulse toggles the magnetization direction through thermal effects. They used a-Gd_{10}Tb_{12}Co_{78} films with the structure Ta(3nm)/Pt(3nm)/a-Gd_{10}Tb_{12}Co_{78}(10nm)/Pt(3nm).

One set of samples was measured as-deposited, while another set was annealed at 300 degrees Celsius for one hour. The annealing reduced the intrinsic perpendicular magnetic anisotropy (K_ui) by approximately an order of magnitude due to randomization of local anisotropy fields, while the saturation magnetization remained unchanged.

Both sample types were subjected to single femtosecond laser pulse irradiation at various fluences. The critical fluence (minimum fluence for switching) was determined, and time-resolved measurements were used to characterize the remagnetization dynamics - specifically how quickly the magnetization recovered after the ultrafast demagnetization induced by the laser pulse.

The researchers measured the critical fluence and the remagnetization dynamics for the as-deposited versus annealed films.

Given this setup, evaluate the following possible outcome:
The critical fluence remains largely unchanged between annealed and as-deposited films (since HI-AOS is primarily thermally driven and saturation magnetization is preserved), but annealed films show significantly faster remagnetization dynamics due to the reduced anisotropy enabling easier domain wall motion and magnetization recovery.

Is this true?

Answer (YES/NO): NO